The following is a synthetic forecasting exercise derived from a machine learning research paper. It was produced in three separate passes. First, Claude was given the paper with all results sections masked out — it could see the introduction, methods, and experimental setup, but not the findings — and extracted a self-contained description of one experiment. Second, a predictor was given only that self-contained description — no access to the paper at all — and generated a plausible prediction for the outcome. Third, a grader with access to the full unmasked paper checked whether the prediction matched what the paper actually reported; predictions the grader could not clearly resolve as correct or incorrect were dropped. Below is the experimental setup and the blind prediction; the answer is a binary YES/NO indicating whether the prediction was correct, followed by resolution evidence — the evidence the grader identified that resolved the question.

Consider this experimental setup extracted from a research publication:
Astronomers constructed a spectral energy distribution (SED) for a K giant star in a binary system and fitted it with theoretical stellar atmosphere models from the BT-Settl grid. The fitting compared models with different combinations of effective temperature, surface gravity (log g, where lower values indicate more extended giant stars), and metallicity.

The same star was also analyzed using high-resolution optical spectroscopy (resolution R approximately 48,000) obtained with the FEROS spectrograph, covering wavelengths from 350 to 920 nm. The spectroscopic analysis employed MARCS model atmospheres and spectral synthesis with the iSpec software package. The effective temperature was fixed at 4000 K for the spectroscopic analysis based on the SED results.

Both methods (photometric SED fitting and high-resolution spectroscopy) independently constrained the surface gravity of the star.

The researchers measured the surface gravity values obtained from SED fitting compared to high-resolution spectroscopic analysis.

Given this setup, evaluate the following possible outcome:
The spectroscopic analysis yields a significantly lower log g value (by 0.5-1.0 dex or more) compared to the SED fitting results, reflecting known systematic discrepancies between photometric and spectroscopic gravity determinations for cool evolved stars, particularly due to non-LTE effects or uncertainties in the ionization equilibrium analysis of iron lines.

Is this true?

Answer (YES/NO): NO